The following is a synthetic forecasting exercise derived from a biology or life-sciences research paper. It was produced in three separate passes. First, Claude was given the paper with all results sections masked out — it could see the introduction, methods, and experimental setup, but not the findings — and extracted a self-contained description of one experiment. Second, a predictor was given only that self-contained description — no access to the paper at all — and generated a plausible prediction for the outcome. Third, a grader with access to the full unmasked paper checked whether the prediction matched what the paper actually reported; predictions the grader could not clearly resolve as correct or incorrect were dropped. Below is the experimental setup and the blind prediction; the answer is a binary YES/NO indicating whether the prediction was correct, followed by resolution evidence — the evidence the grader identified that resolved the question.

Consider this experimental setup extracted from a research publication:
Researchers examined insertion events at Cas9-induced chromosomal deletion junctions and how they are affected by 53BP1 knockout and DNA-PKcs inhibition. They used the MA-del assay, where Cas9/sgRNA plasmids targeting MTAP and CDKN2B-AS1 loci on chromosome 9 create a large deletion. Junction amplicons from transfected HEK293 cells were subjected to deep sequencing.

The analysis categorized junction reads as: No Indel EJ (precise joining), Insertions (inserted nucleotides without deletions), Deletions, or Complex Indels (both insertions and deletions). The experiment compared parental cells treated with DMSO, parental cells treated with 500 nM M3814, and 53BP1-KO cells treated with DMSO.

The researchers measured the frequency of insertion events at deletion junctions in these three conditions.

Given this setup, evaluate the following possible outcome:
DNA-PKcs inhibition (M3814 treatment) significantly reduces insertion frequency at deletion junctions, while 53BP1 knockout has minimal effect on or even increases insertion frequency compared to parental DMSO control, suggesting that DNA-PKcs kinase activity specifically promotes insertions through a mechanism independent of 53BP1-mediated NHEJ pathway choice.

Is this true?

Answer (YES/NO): YES